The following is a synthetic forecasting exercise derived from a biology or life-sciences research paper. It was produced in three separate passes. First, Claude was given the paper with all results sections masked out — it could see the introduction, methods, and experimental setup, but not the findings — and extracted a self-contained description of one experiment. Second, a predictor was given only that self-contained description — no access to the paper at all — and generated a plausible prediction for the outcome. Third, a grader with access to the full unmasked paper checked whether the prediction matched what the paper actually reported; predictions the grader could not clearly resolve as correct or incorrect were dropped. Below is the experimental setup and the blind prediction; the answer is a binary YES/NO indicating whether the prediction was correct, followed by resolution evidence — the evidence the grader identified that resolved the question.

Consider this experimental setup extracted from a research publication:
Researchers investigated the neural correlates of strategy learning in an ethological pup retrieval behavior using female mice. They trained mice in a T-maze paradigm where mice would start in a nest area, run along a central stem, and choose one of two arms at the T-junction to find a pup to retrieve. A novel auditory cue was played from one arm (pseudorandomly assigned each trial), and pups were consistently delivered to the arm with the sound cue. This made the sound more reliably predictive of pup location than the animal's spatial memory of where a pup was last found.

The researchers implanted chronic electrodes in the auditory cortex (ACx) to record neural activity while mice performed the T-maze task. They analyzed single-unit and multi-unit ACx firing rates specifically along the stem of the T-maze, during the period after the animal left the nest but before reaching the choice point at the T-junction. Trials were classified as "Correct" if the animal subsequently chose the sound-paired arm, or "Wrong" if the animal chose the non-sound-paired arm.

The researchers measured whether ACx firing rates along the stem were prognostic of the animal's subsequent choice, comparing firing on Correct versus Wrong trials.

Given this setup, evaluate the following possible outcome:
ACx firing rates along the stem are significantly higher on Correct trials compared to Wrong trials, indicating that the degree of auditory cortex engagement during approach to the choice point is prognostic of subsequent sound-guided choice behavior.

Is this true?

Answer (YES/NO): NO